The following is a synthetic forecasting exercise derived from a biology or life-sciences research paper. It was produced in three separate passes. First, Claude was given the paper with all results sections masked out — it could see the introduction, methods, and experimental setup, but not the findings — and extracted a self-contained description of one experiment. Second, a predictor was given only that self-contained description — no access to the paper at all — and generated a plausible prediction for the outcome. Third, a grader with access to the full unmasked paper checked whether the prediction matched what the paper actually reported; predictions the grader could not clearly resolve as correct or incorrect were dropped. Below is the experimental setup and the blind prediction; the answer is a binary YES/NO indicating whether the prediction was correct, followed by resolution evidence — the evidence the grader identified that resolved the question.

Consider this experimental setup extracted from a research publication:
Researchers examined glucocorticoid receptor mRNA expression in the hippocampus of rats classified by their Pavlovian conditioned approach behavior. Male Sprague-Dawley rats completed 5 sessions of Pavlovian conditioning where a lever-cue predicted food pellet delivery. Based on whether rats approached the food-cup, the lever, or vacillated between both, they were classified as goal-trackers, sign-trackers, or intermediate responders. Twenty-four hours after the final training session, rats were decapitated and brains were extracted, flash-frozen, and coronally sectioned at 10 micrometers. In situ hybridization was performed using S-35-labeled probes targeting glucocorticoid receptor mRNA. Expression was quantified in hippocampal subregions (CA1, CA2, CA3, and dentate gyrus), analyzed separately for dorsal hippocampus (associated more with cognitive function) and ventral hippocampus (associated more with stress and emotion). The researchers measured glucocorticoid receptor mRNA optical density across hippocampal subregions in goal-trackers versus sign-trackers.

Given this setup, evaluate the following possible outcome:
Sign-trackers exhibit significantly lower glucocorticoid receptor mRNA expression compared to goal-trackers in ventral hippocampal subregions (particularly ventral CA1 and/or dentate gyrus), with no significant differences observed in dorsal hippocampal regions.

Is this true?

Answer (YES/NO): NO